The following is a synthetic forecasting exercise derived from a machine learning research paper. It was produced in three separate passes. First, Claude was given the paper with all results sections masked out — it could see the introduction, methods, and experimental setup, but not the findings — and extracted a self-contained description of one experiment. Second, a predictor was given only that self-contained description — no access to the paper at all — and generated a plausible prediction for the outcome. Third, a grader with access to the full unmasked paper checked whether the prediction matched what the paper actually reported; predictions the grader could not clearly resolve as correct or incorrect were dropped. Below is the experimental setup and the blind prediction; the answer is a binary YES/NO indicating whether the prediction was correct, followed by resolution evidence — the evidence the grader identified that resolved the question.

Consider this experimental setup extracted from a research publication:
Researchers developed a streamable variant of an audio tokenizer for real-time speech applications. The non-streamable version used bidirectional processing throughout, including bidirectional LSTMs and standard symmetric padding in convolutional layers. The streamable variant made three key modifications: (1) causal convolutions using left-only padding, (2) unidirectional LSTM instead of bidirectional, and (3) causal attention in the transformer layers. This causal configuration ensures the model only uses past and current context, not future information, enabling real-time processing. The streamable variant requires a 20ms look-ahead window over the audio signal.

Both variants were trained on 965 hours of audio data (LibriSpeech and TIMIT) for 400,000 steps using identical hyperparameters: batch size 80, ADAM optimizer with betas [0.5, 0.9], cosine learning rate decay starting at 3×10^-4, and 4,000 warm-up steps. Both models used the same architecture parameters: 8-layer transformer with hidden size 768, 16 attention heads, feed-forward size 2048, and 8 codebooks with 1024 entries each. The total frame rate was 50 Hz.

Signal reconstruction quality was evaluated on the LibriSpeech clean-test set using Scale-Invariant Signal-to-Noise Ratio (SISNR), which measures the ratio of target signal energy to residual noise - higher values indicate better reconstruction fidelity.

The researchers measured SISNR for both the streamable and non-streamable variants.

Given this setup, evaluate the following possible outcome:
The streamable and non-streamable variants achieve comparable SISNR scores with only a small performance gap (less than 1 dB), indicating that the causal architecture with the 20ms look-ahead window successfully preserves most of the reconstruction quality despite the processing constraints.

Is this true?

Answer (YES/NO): YES